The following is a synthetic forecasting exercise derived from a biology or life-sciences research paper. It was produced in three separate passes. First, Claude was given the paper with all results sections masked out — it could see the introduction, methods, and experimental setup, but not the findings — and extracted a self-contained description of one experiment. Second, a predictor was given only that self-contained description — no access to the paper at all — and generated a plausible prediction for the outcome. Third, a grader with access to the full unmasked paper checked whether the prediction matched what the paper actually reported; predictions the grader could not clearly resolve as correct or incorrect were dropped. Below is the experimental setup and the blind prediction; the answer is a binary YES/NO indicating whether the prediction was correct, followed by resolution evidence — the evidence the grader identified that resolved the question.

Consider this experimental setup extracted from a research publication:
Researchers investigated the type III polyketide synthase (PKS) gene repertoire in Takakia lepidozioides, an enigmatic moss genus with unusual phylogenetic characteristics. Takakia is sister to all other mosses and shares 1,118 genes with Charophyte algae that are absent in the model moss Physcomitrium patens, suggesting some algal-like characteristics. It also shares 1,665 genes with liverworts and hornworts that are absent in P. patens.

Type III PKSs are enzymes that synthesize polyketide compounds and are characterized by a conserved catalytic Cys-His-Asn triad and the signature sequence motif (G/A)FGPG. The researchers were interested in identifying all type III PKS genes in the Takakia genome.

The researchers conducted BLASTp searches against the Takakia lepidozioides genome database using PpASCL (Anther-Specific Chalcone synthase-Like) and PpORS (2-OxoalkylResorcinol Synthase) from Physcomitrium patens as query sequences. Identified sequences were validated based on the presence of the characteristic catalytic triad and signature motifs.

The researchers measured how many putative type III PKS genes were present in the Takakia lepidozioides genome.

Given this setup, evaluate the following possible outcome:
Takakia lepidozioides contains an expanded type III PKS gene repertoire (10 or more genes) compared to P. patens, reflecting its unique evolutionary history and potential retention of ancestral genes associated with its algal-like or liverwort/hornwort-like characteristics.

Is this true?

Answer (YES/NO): YES